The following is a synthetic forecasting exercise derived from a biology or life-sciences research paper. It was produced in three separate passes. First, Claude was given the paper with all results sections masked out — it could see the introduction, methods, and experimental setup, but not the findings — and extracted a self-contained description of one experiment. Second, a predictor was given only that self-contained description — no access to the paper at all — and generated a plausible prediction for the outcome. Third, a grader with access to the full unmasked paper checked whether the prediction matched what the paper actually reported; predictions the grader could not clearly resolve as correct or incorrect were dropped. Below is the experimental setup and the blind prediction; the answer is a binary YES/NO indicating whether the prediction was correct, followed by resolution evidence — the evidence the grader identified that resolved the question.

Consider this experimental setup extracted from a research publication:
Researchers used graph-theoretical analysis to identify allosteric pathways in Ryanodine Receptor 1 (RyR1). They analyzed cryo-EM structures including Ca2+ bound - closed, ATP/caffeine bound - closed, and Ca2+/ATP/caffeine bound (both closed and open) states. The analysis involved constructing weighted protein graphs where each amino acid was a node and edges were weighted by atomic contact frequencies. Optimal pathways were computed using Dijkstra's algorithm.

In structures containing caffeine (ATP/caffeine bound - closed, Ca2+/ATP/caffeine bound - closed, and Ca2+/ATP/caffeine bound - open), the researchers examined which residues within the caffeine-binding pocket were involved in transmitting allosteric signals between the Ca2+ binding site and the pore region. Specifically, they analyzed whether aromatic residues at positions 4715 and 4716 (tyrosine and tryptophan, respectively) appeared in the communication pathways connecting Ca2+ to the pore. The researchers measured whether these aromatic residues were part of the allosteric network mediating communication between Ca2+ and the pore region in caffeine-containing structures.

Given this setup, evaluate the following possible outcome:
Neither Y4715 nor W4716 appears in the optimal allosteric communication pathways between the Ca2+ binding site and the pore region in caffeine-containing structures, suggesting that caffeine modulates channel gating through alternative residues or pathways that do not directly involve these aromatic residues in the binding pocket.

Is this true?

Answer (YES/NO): NO